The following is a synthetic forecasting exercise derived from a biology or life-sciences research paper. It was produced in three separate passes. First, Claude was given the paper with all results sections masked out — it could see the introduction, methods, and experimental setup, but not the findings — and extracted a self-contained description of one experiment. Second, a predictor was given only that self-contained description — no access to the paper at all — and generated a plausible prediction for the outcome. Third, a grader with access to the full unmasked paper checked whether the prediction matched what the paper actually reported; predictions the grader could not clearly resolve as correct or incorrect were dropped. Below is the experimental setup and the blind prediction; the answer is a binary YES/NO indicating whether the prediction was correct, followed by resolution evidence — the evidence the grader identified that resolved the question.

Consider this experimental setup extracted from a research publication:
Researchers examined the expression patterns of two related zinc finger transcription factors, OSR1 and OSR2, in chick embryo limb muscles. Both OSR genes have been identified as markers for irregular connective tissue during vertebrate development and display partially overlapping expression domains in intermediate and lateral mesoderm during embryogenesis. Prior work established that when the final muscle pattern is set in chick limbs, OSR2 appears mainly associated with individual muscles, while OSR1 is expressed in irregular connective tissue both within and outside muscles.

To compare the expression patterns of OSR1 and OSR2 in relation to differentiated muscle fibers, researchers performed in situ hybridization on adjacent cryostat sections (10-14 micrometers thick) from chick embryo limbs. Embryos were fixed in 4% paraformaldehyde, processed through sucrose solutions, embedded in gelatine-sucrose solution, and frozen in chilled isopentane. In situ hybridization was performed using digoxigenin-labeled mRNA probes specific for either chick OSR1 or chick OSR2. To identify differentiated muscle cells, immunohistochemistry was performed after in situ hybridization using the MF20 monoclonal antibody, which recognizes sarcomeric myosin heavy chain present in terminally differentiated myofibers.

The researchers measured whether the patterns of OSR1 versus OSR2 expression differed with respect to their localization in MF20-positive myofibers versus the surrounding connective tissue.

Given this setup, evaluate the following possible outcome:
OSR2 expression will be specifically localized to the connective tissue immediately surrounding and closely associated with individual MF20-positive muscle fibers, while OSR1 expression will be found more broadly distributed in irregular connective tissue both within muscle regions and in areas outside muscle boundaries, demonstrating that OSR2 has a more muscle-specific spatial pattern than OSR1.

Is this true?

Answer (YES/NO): NO